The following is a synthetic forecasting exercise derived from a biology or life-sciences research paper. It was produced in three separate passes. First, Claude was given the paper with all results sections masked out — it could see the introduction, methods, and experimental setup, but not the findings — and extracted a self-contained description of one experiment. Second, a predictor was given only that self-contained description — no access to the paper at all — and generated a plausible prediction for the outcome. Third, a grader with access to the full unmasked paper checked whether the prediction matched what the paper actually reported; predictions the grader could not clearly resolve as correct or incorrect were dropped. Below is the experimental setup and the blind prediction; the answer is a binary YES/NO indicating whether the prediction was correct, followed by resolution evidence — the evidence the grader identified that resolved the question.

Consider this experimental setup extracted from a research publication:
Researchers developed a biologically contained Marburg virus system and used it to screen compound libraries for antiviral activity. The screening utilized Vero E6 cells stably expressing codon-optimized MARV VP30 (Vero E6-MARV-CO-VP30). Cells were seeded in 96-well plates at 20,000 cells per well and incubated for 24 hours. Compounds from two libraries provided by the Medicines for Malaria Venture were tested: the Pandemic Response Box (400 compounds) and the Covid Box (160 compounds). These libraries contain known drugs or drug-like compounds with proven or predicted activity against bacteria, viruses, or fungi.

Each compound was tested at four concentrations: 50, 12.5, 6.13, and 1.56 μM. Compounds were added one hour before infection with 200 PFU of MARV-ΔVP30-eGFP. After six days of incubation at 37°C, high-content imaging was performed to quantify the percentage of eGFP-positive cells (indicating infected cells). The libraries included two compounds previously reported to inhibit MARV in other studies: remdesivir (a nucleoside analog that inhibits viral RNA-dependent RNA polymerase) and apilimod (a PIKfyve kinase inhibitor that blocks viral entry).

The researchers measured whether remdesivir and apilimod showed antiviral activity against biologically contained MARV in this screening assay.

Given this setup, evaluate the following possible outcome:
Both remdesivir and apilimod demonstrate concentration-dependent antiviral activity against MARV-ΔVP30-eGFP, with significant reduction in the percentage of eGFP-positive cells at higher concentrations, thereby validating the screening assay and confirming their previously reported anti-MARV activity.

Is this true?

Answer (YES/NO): YES